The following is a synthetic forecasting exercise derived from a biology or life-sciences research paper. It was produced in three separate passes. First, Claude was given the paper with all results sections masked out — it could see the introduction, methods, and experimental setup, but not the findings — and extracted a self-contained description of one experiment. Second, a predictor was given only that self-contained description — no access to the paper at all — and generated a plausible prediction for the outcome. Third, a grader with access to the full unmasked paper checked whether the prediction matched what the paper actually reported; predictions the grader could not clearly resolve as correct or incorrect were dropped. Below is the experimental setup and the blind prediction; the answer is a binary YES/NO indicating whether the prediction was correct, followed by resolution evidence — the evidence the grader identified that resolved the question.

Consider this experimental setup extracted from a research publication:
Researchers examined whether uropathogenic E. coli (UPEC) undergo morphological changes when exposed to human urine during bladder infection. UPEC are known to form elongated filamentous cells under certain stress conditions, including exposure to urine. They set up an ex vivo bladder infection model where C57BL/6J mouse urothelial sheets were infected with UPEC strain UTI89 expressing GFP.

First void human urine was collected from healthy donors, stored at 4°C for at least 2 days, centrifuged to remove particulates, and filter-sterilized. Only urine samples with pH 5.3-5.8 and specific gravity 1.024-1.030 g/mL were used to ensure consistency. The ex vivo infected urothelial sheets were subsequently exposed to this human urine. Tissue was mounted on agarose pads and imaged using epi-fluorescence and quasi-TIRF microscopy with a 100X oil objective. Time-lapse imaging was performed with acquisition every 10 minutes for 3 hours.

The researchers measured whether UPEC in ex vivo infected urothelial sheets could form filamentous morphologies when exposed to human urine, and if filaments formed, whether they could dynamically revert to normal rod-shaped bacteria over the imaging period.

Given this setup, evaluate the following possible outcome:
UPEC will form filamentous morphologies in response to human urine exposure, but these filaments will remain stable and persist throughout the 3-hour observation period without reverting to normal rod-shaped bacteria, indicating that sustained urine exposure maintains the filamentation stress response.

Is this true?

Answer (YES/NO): NO